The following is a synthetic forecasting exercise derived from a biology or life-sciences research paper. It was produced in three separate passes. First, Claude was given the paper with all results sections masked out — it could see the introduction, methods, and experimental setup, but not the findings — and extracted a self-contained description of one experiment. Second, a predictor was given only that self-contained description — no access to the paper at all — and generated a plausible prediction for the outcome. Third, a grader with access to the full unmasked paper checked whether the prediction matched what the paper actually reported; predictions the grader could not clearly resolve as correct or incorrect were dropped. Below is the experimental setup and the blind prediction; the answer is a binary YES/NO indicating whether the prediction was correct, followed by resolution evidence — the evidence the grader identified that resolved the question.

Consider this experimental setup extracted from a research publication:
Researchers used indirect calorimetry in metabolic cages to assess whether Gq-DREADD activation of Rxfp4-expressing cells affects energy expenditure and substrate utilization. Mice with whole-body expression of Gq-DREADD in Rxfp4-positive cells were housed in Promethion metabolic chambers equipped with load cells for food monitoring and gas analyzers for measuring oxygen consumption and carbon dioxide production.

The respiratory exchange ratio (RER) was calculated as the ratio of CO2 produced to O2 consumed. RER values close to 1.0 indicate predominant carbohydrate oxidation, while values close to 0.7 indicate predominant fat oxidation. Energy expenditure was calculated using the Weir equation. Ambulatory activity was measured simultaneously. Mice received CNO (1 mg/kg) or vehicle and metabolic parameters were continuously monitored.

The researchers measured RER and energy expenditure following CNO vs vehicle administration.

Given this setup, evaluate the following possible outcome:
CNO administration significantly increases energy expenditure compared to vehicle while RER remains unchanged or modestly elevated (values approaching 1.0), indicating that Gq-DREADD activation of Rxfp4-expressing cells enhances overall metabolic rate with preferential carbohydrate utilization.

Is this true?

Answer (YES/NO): NO